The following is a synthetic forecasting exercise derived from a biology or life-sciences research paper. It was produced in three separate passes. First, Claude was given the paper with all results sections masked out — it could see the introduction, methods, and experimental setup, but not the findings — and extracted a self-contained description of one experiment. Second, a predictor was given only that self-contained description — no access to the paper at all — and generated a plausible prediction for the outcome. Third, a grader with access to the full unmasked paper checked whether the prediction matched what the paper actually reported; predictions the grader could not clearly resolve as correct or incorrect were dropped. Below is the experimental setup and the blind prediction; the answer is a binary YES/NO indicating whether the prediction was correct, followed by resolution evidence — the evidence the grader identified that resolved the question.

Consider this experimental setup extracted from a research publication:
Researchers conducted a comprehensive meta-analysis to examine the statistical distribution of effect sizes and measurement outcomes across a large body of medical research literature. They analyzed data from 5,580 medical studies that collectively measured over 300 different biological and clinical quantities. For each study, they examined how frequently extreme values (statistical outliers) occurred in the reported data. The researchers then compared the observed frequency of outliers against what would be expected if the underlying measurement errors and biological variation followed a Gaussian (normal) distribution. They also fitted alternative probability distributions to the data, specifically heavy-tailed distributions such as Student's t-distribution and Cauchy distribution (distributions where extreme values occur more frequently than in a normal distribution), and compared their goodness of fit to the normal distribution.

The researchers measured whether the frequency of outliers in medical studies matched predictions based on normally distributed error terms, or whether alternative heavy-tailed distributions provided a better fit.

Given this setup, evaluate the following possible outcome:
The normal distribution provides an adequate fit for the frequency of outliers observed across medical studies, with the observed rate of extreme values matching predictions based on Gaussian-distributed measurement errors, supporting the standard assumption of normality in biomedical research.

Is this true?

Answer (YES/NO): NO